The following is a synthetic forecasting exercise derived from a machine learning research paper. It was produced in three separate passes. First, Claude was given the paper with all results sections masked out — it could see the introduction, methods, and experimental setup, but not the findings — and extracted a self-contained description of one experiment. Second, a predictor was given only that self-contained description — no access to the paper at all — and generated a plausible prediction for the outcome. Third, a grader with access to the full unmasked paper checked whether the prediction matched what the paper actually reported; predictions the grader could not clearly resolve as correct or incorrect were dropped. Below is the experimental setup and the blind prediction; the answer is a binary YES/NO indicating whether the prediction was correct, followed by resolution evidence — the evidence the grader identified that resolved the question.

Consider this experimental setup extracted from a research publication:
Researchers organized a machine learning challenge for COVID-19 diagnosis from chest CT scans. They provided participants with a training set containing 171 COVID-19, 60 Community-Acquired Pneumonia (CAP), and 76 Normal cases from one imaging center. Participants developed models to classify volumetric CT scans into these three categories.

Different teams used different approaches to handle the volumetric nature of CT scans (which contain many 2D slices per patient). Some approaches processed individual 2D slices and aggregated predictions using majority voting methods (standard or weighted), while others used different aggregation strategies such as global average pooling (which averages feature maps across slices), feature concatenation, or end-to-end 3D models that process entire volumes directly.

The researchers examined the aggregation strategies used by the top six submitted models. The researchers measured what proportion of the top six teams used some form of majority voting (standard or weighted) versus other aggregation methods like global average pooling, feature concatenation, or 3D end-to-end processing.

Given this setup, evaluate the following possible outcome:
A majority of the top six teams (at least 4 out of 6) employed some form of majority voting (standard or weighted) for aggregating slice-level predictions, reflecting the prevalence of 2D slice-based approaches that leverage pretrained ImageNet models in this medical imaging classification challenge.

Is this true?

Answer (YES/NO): NO